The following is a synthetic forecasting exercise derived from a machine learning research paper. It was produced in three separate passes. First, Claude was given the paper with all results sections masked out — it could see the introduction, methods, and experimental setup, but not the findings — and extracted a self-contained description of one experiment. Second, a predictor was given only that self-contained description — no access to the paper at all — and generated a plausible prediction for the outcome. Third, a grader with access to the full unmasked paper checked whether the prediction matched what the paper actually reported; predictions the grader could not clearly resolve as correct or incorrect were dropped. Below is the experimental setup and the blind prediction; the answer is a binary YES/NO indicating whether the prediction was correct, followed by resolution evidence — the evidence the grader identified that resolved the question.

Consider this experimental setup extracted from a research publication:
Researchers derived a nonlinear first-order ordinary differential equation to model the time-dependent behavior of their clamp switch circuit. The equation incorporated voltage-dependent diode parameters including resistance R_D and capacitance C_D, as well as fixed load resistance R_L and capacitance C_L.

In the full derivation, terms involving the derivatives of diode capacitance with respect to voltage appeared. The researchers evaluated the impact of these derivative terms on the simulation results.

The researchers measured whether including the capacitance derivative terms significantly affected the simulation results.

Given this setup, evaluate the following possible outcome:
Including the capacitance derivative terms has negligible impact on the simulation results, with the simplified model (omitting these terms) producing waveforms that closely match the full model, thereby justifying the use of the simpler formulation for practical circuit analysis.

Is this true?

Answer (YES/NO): YES